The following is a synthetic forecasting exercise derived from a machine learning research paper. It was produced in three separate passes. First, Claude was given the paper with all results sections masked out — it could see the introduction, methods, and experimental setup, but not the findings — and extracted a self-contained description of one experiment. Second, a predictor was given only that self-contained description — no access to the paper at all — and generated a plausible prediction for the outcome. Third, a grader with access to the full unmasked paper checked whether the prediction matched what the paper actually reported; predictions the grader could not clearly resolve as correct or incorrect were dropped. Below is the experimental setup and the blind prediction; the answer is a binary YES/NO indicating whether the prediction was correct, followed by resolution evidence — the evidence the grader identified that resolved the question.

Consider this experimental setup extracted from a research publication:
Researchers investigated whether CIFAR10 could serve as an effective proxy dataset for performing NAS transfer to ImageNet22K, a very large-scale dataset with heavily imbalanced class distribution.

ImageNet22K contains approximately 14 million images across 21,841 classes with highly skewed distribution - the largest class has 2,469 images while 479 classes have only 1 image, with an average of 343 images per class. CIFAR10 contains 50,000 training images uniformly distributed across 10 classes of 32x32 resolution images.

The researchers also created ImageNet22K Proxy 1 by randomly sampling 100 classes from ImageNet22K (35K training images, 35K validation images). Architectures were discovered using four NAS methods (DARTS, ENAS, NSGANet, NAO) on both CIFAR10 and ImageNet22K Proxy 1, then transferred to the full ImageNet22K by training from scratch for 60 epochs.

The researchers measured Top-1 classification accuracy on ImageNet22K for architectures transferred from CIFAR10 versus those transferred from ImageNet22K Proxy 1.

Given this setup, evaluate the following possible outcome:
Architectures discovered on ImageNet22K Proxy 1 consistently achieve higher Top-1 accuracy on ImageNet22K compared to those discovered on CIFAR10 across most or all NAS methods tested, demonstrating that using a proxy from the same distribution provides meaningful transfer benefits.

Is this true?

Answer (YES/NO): NO